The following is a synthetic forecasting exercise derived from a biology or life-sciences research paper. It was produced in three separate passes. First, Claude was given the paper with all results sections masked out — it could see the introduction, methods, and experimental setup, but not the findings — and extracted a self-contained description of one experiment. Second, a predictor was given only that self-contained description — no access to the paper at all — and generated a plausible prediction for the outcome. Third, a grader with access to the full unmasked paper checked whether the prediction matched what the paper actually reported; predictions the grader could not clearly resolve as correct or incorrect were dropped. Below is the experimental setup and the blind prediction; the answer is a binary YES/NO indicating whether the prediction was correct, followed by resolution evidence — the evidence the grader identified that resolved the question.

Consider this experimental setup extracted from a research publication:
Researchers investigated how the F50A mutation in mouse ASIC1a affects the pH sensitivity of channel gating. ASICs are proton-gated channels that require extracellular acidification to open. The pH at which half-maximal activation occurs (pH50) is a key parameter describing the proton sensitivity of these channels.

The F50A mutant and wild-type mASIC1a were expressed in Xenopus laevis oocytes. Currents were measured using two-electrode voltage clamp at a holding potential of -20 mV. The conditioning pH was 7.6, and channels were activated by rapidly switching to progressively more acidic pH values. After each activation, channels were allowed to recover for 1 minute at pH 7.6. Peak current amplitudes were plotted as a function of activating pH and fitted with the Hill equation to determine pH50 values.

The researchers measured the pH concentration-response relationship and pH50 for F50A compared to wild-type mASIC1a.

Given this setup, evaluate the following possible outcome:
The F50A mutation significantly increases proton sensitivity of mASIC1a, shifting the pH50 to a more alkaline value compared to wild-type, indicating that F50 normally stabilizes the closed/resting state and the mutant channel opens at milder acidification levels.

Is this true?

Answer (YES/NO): NO